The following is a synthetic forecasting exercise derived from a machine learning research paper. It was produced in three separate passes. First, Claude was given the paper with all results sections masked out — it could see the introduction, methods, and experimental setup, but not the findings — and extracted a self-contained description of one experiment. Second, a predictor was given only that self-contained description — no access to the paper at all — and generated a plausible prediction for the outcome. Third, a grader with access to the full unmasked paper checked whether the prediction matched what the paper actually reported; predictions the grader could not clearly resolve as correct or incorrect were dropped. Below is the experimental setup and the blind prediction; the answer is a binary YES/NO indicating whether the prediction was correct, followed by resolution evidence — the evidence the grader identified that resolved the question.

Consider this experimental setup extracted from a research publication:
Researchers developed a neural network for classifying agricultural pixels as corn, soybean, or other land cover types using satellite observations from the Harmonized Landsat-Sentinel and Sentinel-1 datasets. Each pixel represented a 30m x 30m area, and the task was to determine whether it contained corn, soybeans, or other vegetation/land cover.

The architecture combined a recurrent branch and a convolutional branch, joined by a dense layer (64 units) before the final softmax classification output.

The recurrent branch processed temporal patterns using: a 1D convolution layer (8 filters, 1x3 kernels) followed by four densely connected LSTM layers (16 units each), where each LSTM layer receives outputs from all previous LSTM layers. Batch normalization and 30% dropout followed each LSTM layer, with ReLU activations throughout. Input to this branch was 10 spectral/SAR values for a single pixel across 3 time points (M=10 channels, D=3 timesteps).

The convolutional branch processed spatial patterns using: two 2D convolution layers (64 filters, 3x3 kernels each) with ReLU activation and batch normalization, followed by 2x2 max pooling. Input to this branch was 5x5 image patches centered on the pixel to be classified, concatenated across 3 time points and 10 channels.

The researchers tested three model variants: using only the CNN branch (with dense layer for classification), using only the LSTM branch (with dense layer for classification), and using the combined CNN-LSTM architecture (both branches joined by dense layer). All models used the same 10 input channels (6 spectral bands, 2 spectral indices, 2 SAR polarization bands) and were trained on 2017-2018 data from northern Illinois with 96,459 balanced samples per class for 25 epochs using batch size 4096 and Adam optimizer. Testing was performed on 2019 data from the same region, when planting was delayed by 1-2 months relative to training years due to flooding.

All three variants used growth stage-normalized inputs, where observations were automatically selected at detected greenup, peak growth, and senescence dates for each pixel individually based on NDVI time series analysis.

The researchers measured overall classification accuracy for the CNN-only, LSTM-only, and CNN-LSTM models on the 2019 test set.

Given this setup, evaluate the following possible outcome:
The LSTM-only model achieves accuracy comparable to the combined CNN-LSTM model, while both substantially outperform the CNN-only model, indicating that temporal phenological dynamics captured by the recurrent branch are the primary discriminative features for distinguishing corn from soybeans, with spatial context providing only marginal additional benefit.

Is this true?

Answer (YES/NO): NO